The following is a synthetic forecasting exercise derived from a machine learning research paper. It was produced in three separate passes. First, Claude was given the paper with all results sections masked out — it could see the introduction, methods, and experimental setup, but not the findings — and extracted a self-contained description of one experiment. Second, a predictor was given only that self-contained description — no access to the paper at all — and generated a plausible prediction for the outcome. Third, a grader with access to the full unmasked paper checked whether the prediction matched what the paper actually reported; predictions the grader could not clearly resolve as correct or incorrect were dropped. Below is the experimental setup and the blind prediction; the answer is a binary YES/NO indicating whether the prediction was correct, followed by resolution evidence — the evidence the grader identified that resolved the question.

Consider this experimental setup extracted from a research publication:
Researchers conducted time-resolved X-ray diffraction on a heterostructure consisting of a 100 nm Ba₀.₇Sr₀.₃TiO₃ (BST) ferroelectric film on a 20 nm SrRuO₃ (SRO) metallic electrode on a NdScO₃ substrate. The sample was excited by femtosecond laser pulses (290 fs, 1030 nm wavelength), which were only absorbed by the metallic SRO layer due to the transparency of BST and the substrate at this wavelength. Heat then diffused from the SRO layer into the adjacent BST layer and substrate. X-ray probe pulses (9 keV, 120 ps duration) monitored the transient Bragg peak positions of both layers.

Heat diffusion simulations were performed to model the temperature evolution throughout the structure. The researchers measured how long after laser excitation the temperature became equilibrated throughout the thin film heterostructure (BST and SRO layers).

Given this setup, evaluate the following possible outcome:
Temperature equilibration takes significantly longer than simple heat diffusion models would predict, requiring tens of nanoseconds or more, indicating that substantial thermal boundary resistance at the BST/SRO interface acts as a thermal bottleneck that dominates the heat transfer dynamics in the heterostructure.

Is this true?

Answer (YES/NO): NO